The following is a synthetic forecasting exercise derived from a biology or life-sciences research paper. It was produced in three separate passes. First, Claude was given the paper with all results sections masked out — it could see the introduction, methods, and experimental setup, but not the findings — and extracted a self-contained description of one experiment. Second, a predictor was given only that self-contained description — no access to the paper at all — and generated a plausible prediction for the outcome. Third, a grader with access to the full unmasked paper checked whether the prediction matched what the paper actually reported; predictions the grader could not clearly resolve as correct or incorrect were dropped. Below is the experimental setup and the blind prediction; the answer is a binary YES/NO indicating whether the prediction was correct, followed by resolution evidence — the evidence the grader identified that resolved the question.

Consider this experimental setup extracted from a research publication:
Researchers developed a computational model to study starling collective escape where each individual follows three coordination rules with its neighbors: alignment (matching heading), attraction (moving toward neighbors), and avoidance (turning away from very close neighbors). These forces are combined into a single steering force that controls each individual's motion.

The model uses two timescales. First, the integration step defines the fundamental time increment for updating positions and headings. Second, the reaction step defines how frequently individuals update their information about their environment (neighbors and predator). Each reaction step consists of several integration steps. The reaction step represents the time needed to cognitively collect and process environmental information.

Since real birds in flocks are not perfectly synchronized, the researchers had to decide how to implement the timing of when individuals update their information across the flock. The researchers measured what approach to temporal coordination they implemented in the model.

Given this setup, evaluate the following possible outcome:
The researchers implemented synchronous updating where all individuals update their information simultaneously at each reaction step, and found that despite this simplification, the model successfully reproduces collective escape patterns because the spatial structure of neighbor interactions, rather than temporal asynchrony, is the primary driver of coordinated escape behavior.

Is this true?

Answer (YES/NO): NO